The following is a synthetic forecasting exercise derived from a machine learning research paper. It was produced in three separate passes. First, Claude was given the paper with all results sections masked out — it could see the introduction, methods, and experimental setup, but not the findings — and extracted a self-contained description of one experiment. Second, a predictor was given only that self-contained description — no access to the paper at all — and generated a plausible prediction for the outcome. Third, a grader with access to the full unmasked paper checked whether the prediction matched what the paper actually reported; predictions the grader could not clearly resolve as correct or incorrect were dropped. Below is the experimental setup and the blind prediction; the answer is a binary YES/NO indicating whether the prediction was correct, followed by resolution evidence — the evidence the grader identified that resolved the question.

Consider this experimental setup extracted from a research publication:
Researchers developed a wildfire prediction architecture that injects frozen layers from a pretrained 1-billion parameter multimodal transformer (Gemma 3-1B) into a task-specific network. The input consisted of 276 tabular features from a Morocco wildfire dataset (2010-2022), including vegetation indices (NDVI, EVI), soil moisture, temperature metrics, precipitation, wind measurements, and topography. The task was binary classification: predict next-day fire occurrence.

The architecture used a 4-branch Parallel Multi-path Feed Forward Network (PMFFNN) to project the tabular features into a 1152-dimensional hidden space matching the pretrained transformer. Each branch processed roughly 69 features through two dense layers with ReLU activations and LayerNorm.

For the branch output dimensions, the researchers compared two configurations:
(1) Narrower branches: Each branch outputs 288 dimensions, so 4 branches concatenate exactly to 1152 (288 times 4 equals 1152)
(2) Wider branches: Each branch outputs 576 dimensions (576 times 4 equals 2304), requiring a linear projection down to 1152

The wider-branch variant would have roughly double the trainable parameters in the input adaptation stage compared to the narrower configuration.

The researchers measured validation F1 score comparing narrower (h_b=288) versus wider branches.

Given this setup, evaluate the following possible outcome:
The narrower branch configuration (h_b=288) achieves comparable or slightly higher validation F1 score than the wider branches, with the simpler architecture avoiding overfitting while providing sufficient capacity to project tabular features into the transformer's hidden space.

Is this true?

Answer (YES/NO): NO